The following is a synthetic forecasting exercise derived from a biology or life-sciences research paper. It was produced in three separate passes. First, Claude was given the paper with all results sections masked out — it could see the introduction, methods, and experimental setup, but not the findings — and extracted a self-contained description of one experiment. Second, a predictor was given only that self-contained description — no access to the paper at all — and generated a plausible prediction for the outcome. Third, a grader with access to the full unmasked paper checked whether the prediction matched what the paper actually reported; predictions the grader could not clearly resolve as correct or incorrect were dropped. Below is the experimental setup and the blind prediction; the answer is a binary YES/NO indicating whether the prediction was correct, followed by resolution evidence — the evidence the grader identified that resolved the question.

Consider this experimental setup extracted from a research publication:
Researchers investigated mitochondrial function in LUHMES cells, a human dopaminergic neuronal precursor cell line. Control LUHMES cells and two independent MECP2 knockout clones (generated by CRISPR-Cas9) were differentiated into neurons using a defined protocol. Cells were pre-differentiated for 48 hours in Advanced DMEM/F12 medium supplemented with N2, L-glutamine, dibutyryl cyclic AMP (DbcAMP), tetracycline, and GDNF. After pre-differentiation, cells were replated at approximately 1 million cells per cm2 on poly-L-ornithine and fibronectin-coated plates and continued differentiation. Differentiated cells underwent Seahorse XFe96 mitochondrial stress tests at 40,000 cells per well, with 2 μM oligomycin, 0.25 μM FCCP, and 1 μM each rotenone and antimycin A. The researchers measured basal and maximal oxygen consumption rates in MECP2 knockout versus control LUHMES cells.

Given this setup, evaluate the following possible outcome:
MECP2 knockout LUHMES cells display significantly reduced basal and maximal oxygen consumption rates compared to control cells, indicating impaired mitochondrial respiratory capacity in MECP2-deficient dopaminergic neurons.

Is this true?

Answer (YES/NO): YES